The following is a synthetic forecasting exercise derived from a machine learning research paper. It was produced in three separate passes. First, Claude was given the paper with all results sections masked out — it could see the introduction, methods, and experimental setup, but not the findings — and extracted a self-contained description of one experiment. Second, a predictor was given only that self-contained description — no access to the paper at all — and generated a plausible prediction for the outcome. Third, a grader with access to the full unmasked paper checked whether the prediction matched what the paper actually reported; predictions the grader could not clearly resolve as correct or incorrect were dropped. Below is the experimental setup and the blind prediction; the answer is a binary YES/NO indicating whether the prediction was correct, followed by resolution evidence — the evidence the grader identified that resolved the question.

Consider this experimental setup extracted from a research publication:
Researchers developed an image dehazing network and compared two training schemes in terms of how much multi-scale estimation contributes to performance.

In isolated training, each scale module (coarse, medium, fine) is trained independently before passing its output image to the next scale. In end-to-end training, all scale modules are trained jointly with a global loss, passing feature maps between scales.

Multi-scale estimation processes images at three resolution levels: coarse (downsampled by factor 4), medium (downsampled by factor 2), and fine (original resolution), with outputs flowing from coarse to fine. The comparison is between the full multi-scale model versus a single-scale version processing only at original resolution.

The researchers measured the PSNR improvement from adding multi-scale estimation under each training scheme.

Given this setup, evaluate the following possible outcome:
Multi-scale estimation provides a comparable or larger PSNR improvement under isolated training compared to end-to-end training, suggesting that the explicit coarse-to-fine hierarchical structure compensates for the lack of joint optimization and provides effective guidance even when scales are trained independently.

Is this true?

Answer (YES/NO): YES